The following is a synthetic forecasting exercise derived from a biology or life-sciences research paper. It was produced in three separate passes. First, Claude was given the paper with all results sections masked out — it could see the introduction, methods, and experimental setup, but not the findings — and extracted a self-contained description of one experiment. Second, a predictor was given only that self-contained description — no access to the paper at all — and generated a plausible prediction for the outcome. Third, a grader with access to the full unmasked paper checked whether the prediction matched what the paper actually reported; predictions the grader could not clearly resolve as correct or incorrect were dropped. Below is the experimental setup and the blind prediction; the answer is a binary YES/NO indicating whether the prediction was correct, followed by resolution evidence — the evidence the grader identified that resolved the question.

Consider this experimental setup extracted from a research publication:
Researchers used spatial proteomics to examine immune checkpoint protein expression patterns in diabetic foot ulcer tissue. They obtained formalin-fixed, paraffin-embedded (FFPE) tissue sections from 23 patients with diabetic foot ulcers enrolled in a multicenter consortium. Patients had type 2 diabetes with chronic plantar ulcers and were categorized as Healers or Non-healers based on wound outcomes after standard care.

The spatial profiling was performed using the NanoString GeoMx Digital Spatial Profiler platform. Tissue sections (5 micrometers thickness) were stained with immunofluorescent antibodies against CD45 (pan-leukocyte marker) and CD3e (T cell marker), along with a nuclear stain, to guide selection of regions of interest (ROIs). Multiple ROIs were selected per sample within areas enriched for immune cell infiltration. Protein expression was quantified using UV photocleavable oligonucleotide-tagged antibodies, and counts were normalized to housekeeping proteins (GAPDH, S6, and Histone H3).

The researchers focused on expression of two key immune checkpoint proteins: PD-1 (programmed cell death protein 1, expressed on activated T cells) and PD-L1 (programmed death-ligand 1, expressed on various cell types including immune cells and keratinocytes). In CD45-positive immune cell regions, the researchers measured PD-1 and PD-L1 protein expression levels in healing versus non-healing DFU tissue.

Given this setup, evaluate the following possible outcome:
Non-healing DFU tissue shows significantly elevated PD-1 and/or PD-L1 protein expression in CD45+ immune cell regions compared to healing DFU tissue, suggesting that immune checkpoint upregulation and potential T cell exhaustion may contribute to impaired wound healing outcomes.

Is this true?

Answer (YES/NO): NO